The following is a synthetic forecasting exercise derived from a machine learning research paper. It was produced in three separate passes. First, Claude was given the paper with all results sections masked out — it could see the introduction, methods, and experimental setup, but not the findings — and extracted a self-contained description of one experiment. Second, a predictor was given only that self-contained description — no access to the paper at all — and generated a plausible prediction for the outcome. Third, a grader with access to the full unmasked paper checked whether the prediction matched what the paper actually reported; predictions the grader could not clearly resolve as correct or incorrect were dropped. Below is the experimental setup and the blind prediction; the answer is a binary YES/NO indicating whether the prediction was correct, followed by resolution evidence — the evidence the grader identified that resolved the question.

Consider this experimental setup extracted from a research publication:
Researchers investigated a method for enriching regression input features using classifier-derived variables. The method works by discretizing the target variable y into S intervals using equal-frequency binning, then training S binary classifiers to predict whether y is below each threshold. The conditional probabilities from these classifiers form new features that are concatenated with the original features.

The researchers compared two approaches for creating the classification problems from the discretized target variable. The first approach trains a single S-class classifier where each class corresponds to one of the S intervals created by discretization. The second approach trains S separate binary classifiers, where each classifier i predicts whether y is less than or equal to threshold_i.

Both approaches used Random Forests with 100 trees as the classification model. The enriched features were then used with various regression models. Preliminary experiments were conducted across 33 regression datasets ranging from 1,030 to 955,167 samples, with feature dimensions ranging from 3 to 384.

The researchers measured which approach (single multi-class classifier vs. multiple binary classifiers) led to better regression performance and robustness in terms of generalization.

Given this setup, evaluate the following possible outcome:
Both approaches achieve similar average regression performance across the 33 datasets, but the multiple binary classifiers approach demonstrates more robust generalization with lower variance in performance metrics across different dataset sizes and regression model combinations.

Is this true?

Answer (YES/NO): NO